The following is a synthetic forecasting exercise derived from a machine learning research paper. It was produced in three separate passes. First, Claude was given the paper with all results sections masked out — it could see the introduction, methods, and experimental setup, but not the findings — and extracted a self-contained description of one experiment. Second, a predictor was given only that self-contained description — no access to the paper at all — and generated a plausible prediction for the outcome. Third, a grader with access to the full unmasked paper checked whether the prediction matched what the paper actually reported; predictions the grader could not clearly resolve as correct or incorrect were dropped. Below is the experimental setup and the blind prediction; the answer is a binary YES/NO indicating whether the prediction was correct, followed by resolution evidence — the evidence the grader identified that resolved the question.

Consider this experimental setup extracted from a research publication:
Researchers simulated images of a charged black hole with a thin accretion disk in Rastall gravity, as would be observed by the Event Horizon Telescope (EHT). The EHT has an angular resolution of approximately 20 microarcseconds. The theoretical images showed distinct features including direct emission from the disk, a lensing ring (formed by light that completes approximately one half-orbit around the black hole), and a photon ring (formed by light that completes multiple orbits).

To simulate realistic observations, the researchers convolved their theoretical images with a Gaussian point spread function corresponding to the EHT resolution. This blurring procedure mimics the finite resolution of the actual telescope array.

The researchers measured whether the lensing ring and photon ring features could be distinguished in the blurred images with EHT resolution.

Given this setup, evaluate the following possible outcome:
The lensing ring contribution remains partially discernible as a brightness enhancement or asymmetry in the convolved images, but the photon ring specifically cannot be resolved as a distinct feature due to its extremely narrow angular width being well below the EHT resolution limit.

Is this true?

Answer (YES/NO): NO